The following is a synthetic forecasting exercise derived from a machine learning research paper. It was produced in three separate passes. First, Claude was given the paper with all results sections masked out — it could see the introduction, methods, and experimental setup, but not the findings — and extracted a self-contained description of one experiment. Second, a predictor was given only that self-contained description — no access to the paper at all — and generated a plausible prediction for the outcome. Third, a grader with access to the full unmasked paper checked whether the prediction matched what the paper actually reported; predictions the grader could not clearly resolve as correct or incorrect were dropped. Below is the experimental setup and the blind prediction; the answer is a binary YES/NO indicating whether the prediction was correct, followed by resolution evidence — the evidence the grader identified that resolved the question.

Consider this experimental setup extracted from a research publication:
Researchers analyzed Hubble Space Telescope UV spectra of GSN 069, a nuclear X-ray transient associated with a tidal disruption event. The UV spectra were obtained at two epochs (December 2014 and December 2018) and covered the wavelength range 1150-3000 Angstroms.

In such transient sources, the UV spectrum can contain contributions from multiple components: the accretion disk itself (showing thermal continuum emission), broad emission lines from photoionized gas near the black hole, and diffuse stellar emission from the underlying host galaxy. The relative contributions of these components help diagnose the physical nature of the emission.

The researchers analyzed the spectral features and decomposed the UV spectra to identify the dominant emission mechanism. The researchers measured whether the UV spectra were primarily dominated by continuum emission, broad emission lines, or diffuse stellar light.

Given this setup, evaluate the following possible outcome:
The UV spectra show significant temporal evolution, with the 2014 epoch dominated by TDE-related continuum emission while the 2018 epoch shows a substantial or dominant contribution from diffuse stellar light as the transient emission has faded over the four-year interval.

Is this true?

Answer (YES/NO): NO